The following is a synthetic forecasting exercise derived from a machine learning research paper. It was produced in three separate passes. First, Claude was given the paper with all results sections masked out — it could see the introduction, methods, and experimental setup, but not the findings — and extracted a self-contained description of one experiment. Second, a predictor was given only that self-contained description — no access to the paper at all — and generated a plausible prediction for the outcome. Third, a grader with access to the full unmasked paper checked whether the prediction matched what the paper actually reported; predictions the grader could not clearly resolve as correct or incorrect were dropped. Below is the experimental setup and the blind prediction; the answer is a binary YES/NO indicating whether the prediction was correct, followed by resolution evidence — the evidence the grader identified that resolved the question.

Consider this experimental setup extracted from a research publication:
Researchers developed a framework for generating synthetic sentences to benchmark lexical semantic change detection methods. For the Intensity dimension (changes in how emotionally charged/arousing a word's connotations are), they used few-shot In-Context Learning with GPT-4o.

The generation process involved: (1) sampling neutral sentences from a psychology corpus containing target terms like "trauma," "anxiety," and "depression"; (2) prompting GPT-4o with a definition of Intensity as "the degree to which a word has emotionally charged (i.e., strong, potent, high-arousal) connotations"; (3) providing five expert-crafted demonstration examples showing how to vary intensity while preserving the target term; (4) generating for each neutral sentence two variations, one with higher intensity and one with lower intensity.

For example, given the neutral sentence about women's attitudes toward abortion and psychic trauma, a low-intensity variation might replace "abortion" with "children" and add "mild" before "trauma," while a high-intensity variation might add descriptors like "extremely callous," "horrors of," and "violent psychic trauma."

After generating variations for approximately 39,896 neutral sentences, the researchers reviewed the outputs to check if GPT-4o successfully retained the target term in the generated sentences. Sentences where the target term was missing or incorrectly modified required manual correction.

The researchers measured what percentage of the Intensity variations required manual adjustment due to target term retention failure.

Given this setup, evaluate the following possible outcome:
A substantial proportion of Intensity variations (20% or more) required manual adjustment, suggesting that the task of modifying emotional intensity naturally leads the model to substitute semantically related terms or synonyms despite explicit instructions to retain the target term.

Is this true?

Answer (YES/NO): NO